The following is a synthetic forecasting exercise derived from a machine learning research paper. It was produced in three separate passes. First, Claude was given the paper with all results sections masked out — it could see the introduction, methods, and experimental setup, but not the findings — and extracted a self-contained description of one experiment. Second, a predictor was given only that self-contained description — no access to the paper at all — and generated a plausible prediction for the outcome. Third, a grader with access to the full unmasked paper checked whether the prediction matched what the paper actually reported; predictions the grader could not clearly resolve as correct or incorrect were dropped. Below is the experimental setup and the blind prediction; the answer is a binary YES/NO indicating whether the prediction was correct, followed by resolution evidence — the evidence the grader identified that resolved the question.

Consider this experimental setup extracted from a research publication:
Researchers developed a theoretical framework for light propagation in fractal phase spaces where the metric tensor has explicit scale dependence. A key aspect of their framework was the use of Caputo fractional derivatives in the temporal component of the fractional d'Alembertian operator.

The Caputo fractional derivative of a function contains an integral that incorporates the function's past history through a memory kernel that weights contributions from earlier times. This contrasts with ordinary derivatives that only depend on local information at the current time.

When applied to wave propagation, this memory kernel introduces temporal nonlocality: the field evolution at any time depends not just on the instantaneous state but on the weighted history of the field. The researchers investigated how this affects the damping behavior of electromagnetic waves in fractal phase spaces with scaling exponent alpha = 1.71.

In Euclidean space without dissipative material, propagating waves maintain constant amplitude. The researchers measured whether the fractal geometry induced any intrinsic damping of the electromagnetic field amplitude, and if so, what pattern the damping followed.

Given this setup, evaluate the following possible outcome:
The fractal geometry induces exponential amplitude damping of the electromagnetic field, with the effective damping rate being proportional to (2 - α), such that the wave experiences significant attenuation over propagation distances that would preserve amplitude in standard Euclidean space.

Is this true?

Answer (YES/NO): NO